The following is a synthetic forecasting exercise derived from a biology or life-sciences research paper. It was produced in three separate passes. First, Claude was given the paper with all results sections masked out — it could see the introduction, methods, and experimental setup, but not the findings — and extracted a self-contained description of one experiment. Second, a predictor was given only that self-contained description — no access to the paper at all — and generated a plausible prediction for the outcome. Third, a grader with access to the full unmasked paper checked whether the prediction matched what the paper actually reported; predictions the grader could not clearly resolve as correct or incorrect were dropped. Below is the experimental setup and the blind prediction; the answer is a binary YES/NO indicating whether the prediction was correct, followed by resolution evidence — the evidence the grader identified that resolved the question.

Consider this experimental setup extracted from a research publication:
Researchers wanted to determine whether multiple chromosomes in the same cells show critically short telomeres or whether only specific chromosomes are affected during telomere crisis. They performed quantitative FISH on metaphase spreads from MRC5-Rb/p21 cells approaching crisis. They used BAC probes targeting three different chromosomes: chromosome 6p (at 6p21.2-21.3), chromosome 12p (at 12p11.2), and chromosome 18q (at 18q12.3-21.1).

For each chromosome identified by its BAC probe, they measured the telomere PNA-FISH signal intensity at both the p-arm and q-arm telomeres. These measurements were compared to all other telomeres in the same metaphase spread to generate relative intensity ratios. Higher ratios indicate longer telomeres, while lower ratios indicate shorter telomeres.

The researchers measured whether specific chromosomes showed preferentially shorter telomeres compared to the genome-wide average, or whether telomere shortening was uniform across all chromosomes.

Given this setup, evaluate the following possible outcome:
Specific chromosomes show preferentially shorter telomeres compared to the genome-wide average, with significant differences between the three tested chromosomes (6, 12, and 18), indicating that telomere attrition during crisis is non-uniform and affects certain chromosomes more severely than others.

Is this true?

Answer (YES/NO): YES